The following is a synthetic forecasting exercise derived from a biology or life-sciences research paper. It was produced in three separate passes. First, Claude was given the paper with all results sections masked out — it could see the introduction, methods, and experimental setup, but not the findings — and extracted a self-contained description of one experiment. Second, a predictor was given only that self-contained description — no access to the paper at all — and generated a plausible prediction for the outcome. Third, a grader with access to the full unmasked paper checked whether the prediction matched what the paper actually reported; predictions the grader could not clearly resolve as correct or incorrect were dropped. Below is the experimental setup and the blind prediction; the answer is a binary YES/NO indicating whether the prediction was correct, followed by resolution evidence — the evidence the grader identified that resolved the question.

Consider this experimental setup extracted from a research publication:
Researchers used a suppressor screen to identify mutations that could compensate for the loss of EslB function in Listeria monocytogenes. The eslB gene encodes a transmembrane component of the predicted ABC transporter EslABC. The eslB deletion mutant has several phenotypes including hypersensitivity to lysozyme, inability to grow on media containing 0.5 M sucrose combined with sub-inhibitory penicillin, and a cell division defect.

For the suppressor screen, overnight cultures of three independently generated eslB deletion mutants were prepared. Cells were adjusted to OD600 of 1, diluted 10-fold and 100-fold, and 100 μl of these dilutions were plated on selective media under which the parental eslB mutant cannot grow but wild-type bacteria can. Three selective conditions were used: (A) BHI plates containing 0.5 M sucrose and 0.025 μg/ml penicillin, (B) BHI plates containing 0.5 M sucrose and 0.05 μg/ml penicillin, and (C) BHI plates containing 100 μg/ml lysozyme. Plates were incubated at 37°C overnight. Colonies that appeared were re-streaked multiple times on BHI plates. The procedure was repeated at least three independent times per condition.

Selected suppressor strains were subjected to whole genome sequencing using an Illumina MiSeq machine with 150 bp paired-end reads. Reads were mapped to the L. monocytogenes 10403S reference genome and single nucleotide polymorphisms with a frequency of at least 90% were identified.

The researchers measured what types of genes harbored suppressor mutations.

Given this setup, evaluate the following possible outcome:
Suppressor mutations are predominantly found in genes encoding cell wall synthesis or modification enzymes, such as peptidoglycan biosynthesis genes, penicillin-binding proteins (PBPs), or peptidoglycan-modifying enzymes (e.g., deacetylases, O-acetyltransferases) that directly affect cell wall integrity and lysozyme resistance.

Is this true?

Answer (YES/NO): NO